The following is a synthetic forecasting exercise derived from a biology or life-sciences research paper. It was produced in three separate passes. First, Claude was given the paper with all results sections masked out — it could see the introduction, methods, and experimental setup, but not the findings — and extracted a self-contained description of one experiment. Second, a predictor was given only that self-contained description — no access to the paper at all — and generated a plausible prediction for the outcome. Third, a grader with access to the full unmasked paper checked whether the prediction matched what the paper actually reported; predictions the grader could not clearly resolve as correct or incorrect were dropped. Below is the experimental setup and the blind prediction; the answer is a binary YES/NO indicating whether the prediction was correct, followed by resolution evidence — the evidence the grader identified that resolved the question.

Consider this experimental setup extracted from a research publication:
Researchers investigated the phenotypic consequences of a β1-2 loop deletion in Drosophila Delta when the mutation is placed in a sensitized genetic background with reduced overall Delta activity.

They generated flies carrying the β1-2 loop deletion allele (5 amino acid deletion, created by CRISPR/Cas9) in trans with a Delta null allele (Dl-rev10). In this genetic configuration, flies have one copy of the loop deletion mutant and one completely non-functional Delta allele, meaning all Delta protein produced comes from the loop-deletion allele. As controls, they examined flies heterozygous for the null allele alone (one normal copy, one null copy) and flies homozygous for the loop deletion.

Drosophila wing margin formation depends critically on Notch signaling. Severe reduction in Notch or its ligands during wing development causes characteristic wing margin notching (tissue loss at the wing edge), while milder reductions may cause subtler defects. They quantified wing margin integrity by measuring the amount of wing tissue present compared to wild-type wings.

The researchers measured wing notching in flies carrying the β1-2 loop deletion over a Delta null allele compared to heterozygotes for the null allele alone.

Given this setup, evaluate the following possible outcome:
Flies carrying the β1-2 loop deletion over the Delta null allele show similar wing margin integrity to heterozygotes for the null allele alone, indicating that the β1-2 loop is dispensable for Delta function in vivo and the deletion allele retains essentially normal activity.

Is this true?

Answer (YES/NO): NO